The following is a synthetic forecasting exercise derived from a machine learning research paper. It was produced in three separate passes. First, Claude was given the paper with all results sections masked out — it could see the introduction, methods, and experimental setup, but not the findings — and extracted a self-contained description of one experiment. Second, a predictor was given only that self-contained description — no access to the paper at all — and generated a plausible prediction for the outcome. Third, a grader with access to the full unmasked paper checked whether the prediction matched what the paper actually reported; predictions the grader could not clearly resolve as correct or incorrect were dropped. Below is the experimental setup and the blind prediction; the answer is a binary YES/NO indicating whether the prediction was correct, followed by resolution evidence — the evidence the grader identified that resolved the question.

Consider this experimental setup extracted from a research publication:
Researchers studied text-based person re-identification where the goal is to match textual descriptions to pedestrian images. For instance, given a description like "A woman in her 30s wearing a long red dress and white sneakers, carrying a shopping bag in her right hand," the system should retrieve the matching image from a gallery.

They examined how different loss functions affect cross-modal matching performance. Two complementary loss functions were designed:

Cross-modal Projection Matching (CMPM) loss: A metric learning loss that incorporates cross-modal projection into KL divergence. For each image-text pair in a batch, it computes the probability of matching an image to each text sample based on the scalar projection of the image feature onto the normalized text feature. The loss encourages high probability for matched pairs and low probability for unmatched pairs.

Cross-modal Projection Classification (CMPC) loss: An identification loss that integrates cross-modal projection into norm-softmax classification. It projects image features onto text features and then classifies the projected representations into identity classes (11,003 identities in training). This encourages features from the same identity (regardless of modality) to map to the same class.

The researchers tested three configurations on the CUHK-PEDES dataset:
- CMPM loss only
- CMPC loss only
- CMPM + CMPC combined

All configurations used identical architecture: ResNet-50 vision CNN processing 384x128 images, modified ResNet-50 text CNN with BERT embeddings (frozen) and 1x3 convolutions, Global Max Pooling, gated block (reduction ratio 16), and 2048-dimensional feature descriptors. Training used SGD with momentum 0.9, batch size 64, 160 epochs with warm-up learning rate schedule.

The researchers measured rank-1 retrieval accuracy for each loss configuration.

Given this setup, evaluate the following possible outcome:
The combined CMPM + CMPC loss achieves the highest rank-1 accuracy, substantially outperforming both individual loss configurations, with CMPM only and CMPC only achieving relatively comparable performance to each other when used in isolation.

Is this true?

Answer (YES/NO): NO